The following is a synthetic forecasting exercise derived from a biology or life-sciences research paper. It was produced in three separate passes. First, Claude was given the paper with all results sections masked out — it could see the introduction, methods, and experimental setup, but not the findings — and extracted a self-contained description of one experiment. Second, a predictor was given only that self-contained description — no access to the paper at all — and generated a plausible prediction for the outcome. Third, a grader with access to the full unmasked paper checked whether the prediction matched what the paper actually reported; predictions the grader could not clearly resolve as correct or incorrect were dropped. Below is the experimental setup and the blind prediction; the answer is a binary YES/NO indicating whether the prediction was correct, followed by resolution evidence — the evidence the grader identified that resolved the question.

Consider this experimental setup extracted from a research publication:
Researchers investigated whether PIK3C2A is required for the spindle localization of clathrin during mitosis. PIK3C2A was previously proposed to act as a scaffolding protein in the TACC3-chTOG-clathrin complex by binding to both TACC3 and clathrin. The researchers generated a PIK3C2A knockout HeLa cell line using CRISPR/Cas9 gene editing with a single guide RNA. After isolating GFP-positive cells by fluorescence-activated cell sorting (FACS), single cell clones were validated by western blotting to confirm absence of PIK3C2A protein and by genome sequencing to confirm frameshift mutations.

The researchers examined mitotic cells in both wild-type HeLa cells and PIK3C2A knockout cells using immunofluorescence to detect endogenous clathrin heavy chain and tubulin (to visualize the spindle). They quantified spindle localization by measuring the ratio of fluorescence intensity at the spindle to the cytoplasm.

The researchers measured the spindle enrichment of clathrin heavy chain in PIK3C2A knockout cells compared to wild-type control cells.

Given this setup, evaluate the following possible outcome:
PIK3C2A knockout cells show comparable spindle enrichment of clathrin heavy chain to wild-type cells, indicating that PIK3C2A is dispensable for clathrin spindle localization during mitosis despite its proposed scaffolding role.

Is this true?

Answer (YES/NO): YES